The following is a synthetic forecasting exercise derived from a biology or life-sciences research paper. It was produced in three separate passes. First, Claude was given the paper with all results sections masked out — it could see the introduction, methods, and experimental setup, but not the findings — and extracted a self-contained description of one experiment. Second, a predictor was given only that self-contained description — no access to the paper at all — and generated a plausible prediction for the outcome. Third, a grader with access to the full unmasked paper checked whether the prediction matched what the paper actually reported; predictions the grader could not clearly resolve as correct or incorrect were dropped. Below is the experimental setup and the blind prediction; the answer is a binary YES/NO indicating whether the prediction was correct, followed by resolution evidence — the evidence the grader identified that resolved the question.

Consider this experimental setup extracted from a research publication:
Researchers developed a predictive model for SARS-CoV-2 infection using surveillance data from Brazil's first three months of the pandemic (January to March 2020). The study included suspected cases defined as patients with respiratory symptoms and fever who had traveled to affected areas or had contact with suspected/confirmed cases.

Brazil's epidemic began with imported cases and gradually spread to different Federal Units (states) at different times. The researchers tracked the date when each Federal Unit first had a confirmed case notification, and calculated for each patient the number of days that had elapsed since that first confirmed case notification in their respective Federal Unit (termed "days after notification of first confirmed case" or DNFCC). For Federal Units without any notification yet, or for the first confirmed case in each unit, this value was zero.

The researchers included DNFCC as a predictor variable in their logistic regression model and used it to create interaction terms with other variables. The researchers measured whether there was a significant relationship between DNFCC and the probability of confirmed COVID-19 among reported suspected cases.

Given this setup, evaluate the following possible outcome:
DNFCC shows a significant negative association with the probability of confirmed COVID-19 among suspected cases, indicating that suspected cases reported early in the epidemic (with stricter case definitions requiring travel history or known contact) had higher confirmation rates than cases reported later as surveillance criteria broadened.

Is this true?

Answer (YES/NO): NO